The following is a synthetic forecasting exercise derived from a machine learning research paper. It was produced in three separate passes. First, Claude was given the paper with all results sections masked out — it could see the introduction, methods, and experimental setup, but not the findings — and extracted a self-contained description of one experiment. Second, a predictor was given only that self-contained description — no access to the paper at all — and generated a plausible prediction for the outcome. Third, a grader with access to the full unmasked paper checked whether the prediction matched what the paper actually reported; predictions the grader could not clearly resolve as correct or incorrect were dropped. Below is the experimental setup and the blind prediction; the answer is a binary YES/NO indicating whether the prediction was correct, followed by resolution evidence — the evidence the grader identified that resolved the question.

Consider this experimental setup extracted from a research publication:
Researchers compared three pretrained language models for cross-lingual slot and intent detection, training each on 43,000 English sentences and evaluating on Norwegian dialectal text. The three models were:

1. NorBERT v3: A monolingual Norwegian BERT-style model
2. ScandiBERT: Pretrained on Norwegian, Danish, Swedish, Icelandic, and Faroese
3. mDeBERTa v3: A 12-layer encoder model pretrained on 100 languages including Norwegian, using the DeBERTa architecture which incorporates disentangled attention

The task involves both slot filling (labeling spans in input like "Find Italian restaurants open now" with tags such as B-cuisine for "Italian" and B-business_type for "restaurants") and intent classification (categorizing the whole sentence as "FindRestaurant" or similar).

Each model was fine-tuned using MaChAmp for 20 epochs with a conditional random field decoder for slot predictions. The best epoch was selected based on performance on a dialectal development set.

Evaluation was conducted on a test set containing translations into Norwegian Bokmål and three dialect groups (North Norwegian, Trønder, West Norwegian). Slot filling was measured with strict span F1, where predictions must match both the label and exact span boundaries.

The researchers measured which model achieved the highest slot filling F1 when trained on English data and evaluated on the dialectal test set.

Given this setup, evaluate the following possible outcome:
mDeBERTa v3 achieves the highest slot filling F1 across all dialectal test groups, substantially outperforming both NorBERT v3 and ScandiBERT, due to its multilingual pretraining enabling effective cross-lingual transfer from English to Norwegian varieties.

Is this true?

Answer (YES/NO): NO